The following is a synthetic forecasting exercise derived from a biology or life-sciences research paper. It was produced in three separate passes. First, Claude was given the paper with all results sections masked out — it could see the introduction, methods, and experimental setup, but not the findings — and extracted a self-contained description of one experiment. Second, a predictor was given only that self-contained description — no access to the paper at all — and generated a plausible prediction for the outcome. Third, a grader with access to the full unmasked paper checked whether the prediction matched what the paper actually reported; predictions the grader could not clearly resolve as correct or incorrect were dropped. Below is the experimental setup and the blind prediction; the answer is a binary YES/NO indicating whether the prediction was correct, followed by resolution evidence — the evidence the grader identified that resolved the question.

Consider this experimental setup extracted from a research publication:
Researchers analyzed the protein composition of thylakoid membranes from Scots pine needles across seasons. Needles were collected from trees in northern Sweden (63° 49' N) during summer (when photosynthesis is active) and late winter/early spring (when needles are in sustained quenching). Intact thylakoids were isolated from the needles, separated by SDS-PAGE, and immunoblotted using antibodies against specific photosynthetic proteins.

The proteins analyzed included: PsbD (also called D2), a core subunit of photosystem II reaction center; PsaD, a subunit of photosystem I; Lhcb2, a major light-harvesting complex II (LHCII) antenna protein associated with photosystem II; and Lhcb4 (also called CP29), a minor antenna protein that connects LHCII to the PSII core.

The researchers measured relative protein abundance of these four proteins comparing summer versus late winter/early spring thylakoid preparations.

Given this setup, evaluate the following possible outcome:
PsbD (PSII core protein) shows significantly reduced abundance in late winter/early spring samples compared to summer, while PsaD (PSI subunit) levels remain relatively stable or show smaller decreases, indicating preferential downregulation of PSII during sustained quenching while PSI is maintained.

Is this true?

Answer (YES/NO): NO